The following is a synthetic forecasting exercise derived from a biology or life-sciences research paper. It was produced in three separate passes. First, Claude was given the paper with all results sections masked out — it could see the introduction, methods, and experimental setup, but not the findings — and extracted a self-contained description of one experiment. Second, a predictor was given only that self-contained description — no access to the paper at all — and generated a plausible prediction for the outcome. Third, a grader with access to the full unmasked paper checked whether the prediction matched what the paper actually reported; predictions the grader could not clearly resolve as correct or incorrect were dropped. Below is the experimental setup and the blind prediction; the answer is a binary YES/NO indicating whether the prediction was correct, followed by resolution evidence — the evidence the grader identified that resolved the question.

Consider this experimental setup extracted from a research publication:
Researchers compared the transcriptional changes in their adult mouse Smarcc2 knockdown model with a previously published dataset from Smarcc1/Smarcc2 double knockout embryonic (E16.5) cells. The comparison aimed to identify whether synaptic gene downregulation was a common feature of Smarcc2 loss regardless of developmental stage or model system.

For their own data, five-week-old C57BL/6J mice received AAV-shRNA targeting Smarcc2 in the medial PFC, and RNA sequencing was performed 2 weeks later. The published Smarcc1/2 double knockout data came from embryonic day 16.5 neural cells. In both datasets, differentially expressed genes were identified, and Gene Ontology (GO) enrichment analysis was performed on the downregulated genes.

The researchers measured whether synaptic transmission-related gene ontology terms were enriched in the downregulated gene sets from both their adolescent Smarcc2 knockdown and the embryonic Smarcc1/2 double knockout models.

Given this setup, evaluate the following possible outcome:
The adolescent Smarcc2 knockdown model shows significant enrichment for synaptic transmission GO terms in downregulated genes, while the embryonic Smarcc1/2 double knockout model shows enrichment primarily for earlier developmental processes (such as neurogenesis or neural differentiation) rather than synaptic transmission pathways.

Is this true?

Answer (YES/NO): NO